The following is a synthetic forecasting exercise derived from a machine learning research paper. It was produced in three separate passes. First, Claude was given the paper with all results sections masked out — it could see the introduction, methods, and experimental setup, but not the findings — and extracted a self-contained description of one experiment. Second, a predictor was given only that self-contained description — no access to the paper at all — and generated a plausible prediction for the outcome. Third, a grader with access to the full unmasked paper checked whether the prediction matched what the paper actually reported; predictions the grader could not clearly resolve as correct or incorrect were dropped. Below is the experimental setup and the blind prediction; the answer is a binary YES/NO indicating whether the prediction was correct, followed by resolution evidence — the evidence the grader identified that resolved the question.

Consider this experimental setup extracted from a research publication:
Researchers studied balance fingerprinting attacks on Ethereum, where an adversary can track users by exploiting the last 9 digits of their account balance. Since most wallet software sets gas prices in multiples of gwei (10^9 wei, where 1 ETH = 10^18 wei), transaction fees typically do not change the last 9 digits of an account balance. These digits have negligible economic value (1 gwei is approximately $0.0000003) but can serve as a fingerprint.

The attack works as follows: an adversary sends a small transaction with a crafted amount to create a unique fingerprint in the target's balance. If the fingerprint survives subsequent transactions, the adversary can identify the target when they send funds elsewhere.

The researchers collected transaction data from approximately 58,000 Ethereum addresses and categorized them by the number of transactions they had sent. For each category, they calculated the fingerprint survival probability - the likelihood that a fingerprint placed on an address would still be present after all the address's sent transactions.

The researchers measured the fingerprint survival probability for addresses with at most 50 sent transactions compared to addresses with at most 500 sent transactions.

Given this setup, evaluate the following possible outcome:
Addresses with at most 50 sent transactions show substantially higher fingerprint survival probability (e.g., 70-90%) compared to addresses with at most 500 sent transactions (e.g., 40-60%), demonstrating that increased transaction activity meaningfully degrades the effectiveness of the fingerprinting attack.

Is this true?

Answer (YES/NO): NO